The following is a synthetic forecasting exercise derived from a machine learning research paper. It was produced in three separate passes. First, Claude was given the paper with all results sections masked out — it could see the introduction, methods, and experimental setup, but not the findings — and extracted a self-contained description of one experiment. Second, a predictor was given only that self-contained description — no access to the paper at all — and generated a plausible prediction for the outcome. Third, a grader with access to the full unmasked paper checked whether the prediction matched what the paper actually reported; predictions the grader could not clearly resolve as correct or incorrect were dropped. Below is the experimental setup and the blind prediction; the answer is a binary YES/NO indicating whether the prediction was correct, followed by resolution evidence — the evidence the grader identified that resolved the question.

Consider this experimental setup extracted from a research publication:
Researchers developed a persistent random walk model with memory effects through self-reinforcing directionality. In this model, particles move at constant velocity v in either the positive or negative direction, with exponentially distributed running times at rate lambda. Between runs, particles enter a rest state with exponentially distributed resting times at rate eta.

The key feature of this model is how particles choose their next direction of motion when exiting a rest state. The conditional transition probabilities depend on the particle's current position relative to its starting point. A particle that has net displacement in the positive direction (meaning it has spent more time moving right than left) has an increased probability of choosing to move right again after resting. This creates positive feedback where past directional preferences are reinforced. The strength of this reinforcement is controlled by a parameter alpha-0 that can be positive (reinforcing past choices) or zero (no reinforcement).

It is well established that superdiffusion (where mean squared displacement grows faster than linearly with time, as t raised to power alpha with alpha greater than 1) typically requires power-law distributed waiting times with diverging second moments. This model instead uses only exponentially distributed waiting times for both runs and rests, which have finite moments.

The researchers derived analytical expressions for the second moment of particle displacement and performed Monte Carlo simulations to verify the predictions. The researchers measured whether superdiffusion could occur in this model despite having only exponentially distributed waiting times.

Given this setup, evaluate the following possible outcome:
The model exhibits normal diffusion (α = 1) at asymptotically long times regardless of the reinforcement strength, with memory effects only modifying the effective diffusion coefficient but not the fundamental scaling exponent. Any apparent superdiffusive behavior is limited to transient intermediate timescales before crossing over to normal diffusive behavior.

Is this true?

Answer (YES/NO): NO